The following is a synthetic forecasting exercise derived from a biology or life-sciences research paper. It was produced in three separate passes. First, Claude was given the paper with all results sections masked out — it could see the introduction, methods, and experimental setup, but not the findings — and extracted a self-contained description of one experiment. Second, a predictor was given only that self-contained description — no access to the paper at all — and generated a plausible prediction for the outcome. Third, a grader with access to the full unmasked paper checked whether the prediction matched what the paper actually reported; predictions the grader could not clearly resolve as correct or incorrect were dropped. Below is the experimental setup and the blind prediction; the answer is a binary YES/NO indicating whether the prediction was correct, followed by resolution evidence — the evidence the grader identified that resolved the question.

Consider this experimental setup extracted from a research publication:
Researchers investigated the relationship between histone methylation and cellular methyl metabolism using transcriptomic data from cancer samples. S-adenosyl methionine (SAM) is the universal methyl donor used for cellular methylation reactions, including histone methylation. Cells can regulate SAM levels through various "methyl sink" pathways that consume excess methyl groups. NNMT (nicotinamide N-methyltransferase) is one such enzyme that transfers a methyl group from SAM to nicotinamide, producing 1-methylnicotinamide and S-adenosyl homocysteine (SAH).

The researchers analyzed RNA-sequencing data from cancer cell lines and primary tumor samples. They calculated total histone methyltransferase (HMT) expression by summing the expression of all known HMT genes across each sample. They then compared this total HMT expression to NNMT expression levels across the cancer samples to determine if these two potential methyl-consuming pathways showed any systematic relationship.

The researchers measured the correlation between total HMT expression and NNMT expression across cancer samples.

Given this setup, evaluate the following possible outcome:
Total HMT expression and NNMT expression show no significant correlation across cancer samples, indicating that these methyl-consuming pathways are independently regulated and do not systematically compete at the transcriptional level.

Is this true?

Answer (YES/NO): NO